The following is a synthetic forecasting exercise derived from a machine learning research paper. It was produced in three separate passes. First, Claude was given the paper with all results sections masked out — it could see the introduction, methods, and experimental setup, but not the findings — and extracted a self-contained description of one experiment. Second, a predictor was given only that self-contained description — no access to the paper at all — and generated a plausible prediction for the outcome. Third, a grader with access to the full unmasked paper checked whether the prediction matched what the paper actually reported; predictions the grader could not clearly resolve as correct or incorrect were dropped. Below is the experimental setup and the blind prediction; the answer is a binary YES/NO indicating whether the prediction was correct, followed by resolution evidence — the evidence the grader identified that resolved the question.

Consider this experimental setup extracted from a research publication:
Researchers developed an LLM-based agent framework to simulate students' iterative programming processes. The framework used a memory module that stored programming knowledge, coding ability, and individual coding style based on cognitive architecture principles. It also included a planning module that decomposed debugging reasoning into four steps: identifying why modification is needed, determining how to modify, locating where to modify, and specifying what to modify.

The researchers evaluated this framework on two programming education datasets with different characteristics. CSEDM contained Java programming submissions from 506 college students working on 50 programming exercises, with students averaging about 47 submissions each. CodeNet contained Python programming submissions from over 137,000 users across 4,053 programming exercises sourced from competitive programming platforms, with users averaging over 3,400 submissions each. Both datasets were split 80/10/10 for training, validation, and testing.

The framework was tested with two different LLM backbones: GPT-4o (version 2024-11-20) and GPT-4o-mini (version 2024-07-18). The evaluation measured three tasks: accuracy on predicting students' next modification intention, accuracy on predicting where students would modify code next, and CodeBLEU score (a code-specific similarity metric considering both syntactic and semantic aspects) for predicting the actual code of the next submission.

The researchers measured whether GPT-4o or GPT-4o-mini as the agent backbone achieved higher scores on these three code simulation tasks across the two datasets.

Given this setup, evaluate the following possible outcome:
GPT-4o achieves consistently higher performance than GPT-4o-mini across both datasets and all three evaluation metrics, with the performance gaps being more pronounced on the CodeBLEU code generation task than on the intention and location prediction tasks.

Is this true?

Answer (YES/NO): NO